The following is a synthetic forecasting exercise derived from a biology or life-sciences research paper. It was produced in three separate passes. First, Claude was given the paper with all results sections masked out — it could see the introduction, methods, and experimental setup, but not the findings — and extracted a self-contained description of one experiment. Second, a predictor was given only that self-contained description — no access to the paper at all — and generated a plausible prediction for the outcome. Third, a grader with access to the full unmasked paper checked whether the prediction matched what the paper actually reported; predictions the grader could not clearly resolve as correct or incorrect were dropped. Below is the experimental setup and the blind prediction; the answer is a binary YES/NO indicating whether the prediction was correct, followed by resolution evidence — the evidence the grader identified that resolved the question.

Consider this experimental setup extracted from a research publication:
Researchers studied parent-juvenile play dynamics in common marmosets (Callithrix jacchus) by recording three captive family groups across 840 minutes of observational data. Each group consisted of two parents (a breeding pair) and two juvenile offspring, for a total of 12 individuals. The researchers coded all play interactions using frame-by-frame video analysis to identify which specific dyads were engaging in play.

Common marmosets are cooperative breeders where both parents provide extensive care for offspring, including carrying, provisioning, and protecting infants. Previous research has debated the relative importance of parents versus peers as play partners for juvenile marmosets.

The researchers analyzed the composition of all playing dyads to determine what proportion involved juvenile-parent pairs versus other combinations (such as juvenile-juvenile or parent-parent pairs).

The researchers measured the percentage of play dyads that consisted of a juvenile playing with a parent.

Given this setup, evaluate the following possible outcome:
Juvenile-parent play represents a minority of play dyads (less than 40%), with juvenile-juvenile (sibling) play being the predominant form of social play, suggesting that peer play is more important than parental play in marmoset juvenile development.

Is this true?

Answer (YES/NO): NO